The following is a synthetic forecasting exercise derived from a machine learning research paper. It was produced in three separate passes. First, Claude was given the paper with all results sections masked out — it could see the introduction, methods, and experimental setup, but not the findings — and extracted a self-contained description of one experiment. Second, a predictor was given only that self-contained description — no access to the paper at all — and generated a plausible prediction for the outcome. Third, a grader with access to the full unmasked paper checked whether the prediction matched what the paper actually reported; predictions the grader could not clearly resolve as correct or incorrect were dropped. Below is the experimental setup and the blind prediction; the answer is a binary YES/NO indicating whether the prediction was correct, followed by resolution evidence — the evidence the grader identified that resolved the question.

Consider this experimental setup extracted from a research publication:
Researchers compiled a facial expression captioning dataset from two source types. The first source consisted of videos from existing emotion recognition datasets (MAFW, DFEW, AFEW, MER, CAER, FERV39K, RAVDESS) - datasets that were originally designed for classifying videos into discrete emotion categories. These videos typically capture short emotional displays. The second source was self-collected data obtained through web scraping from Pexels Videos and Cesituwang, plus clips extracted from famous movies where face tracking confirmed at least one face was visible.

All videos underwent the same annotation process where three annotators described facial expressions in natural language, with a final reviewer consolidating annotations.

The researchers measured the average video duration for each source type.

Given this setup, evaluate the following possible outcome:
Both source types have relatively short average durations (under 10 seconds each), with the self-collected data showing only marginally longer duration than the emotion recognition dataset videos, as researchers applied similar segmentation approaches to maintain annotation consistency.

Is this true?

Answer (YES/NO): YES